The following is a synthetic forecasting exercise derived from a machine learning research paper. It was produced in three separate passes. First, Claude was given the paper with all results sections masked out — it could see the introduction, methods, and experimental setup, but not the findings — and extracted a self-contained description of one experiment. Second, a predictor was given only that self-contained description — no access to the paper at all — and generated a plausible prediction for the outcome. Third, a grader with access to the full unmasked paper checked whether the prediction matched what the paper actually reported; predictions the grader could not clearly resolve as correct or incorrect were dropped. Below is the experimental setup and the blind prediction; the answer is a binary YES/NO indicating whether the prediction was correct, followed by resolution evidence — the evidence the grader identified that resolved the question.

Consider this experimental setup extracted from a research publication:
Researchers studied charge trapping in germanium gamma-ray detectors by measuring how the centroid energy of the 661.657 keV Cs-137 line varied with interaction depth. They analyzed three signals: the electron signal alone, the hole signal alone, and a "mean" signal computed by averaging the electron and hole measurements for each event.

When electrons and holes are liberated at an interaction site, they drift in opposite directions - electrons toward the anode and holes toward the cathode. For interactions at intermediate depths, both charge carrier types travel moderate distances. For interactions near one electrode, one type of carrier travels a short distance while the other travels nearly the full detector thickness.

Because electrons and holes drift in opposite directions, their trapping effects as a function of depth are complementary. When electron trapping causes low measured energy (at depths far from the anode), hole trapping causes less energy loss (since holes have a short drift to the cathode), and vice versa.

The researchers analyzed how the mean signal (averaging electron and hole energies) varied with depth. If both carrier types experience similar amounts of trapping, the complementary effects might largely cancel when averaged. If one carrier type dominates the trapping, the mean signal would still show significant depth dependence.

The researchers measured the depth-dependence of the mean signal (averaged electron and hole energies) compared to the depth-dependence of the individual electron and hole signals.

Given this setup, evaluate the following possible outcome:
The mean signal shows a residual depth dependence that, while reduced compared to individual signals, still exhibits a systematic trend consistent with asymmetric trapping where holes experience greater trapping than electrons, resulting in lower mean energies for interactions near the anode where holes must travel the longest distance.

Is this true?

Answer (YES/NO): NO